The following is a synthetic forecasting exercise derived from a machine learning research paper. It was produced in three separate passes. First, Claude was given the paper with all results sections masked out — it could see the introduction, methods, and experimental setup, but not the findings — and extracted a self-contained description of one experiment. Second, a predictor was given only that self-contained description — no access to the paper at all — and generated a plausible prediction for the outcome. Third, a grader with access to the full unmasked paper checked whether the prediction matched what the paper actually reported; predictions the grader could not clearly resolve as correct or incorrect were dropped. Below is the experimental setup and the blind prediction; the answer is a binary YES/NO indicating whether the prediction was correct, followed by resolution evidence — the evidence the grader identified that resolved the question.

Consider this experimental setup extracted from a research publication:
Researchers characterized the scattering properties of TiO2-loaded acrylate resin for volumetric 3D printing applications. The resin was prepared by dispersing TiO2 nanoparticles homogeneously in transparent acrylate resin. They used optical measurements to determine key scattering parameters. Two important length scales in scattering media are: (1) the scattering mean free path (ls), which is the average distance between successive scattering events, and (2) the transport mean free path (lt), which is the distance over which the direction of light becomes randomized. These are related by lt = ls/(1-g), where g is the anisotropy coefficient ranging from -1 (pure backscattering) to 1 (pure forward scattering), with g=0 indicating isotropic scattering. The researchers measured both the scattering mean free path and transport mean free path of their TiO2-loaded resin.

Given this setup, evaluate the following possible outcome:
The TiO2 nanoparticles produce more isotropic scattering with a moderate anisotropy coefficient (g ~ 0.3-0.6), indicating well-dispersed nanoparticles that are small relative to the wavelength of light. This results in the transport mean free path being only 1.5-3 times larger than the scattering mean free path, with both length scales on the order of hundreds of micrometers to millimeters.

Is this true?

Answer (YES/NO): YES